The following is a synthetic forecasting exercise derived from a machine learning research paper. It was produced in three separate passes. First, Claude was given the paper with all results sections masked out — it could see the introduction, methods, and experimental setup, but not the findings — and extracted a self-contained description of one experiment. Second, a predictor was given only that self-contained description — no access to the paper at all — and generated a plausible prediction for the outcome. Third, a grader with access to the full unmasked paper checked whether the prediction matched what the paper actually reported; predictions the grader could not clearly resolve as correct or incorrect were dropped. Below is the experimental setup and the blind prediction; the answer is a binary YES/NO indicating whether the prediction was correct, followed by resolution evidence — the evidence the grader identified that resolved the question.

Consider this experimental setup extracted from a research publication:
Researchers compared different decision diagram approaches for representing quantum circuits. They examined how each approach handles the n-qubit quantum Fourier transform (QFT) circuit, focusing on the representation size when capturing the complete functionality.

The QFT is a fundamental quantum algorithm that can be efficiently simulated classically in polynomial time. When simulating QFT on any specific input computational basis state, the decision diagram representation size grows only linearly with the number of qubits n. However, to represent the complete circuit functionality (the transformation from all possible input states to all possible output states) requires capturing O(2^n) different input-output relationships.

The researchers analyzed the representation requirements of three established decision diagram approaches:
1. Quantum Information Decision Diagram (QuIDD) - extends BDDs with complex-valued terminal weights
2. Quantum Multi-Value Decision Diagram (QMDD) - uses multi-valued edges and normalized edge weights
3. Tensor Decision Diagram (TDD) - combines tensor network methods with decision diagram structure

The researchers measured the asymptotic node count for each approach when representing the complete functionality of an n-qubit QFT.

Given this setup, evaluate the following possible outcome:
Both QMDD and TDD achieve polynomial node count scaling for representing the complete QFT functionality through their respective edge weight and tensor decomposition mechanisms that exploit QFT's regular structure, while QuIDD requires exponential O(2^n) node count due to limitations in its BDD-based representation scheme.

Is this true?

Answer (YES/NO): NO